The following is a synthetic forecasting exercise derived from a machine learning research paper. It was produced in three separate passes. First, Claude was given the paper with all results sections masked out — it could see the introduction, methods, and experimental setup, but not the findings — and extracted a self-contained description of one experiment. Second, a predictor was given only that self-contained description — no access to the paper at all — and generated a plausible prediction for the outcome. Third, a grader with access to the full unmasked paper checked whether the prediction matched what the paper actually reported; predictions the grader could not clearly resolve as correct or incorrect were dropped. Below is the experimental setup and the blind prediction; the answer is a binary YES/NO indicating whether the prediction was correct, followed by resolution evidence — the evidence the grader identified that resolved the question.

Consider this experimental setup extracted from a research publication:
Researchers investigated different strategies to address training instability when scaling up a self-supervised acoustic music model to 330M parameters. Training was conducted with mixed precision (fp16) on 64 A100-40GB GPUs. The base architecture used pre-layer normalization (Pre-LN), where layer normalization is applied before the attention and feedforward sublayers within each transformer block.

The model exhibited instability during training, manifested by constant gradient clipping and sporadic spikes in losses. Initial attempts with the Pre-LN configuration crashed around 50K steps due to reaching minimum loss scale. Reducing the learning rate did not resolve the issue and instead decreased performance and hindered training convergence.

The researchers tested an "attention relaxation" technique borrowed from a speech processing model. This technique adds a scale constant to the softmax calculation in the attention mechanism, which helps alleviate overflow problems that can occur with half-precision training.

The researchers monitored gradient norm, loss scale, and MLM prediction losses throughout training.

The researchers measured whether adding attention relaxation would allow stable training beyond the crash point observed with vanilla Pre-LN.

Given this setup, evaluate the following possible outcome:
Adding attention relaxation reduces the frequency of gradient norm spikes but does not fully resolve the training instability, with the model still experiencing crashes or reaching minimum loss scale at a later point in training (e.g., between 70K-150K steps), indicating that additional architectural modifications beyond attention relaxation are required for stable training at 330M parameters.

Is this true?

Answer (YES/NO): NO